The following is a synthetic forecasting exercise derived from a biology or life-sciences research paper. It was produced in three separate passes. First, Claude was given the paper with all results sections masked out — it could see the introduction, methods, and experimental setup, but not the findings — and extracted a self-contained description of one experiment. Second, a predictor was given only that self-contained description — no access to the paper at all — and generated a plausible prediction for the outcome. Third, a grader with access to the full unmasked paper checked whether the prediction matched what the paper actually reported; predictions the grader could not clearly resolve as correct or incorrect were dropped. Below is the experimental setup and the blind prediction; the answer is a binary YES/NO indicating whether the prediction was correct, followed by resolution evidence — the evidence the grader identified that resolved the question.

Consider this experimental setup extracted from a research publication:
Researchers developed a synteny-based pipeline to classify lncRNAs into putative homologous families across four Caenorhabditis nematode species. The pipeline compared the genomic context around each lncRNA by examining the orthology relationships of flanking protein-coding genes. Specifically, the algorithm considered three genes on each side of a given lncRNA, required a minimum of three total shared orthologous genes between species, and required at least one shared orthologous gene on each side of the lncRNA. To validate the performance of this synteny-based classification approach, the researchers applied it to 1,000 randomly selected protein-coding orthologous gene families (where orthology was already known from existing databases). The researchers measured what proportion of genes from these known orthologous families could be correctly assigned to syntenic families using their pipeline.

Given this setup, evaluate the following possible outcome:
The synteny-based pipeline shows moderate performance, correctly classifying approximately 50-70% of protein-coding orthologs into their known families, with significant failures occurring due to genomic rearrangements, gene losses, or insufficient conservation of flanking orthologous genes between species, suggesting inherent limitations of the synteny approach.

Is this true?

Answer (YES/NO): YES